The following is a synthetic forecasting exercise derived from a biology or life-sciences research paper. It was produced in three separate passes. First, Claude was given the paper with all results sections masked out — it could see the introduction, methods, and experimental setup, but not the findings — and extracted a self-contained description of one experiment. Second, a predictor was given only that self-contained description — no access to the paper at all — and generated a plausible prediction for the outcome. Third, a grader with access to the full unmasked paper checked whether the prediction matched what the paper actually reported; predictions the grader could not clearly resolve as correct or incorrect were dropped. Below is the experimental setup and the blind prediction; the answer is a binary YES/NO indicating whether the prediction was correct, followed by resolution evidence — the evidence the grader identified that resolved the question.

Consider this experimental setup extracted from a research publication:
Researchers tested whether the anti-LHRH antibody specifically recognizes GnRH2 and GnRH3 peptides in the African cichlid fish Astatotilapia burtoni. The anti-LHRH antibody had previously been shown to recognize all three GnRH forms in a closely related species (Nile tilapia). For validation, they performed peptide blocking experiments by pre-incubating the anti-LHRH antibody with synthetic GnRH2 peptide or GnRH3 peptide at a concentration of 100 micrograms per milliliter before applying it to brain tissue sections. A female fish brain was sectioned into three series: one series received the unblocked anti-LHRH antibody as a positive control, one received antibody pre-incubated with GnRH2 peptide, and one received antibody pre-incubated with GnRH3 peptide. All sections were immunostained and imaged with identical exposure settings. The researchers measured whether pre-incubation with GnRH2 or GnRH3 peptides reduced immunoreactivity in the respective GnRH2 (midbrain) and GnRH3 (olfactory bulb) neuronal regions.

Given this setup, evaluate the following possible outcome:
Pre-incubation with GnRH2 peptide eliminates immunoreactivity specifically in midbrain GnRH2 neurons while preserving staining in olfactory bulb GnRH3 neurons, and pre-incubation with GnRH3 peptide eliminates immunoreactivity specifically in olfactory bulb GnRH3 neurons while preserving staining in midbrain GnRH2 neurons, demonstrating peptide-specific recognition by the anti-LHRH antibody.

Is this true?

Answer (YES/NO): NO